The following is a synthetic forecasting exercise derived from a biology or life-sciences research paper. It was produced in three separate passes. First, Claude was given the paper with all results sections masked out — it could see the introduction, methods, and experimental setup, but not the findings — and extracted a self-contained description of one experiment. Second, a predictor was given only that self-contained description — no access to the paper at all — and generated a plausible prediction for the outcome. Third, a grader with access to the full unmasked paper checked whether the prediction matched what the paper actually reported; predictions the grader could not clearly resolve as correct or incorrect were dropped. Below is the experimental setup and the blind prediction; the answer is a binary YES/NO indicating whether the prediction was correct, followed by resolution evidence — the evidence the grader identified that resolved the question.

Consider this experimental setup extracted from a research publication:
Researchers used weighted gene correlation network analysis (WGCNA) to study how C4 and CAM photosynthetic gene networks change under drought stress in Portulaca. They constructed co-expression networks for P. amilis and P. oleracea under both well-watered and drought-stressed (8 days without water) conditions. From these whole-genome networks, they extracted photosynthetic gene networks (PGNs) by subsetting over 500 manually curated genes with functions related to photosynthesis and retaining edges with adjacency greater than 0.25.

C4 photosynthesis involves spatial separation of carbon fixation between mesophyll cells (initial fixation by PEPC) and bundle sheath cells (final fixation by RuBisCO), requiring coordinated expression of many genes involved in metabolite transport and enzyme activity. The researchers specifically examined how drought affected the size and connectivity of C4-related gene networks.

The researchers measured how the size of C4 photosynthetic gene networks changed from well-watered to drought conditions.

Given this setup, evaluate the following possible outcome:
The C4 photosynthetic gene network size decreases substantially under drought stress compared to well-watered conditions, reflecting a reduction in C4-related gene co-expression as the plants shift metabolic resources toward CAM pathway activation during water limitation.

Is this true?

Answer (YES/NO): NO